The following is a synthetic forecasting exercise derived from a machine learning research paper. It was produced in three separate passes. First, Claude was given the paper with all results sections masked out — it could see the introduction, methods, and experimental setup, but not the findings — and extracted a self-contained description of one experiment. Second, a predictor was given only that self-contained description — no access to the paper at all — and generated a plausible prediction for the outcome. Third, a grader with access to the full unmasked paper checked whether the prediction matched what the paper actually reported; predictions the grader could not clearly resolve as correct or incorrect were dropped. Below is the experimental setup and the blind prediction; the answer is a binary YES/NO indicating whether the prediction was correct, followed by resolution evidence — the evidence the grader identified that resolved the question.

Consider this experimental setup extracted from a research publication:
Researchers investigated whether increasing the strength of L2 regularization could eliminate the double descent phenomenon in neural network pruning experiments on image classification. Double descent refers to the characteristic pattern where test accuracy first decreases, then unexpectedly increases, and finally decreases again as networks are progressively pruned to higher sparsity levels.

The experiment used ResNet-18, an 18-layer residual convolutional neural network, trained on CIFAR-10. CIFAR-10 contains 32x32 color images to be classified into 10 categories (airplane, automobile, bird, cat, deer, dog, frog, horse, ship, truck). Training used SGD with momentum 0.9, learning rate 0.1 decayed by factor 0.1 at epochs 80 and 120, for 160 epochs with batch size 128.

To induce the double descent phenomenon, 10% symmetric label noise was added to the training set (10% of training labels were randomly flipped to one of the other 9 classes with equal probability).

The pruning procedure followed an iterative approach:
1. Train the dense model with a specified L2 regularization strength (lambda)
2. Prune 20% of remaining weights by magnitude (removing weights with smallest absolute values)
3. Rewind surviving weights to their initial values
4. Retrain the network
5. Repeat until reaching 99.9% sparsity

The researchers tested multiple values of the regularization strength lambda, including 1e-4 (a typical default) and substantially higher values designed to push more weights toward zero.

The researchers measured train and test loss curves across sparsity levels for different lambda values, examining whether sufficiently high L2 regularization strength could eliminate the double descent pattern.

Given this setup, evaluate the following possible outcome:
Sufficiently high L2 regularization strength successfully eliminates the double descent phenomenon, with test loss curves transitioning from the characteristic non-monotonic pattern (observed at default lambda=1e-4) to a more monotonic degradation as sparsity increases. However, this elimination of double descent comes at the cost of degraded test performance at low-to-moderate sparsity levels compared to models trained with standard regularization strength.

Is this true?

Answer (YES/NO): NO